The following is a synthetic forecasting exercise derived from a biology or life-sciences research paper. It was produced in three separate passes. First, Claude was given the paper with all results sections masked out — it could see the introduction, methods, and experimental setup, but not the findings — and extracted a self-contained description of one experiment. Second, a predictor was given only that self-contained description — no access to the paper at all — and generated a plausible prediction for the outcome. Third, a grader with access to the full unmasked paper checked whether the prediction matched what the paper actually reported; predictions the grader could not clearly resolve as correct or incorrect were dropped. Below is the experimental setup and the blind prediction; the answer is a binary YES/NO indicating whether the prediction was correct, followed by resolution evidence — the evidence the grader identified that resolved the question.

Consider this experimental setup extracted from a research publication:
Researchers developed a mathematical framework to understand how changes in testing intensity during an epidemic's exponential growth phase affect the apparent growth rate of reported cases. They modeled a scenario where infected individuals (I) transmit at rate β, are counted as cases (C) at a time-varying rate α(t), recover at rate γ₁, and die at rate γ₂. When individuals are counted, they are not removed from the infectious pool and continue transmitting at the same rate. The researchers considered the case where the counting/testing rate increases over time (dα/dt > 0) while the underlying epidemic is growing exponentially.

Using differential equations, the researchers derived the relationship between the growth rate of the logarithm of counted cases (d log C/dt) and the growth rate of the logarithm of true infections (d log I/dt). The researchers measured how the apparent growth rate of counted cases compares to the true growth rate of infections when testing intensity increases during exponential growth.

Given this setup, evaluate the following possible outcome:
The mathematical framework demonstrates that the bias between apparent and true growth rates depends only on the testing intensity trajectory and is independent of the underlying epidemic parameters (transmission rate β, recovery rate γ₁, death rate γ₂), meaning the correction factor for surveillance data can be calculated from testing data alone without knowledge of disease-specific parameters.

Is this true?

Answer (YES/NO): NO